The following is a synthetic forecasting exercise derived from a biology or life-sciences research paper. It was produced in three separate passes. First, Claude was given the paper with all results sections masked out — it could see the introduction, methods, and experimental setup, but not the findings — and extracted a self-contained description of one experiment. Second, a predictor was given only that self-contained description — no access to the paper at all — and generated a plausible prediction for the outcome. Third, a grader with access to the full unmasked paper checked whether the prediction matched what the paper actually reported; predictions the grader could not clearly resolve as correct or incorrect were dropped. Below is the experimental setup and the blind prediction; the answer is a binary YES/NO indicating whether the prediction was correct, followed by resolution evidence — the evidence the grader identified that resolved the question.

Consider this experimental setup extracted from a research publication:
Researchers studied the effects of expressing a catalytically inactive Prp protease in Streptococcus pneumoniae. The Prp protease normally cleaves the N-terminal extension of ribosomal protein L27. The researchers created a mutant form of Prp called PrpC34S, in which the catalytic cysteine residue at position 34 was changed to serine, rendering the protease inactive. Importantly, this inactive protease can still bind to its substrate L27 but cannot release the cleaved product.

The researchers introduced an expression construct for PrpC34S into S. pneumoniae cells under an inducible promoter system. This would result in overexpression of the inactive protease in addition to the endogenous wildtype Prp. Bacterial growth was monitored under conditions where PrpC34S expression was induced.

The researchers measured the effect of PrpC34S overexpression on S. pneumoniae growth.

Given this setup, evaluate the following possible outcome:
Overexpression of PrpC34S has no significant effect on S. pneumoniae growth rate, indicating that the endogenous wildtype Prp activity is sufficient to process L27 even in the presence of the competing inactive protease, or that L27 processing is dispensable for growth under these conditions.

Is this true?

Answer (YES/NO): NO